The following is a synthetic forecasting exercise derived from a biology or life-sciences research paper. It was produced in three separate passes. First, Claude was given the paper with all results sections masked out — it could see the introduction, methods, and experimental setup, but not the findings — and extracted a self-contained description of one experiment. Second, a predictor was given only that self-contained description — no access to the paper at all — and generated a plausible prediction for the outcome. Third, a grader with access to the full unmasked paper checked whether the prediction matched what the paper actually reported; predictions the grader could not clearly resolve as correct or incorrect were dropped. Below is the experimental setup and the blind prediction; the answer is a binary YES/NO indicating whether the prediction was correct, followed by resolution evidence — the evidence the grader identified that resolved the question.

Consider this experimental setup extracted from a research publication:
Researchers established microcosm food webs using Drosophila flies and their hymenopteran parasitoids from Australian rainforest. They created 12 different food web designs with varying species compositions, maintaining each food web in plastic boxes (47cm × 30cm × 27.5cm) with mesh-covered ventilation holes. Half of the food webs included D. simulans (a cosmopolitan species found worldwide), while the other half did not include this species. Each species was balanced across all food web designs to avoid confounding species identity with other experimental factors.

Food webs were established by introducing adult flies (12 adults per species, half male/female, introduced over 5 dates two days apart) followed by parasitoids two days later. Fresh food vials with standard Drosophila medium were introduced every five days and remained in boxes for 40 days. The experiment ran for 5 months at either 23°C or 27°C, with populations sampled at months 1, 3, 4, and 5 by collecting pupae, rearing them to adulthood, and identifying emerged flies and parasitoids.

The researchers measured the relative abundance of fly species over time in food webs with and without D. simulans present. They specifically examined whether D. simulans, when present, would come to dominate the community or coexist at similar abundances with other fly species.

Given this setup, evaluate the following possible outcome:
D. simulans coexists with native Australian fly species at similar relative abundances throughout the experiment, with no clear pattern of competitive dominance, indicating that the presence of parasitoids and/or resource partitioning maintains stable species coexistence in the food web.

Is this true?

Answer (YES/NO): NO